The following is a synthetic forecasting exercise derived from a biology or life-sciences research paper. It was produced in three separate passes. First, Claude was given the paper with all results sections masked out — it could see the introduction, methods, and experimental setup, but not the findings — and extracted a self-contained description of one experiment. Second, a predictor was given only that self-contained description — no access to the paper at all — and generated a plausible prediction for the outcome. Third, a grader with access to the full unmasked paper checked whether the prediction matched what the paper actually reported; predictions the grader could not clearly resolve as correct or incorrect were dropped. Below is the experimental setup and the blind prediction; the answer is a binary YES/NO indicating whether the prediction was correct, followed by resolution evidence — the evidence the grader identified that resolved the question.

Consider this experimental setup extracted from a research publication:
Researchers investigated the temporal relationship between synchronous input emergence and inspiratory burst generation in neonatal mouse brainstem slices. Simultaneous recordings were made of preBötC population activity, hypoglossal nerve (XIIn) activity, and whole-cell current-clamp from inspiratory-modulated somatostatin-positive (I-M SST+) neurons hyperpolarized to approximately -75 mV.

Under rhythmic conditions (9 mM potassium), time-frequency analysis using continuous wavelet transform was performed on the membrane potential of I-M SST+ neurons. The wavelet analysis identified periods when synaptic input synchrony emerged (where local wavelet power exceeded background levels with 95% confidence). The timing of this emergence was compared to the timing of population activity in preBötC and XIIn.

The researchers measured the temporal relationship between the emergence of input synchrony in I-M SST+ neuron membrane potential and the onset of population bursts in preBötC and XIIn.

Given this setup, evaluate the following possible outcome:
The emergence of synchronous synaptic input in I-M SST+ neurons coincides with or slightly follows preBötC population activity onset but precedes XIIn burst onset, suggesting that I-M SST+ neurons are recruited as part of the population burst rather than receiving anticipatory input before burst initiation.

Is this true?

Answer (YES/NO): NO